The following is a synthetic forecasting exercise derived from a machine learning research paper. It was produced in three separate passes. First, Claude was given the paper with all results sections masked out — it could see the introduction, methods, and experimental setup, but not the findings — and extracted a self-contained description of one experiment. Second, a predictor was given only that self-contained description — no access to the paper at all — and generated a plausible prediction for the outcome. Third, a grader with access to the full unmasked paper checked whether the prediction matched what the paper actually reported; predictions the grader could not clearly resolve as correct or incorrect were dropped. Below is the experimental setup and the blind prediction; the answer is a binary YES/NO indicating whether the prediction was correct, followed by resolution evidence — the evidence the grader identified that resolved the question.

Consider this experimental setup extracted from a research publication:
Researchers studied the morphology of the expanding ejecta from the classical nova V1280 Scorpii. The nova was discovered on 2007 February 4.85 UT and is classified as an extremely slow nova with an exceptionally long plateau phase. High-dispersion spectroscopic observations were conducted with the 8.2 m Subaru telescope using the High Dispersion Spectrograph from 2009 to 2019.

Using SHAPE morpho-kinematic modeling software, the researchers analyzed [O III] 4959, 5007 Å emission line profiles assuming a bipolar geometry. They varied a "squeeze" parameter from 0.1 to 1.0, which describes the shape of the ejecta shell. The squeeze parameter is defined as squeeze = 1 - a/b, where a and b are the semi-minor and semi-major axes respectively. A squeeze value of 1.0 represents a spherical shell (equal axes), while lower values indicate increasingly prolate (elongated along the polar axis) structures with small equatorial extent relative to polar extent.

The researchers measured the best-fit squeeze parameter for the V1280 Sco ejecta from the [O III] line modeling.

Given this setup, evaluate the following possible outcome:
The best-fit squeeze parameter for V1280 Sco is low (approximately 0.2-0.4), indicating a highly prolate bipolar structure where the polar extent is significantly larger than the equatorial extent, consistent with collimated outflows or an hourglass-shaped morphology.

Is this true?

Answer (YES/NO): NO